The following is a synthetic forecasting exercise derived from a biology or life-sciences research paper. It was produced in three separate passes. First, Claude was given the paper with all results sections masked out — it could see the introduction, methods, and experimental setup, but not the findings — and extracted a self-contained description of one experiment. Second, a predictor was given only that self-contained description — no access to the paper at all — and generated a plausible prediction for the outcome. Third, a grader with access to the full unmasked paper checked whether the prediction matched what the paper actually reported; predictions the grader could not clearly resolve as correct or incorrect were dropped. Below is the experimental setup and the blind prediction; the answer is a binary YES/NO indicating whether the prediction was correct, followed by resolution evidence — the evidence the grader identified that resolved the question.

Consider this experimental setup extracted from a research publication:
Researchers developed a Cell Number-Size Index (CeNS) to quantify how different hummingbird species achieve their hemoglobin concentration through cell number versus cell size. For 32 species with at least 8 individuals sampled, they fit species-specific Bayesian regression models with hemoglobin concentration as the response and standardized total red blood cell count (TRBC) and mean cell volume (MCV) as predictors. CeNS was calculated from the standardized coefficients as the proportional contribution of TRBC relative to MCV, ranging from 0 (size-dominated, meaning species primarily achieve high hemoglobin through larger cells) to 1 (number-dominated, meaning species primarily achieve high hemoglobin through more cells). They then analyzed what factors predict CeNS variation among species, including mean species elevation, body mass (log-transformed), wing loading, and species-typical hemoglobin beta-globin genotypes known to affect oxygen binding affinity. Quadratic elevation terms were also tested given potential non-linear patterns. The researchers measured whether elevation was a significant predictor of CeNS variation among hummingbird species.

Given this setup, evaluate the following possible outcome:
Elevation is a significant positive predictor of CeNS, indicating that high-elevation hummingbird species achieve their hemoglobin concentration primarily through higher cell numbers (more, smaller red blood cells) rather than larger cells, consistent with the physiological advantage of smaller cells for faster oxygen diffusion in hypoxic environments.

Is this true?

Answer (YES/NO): NO